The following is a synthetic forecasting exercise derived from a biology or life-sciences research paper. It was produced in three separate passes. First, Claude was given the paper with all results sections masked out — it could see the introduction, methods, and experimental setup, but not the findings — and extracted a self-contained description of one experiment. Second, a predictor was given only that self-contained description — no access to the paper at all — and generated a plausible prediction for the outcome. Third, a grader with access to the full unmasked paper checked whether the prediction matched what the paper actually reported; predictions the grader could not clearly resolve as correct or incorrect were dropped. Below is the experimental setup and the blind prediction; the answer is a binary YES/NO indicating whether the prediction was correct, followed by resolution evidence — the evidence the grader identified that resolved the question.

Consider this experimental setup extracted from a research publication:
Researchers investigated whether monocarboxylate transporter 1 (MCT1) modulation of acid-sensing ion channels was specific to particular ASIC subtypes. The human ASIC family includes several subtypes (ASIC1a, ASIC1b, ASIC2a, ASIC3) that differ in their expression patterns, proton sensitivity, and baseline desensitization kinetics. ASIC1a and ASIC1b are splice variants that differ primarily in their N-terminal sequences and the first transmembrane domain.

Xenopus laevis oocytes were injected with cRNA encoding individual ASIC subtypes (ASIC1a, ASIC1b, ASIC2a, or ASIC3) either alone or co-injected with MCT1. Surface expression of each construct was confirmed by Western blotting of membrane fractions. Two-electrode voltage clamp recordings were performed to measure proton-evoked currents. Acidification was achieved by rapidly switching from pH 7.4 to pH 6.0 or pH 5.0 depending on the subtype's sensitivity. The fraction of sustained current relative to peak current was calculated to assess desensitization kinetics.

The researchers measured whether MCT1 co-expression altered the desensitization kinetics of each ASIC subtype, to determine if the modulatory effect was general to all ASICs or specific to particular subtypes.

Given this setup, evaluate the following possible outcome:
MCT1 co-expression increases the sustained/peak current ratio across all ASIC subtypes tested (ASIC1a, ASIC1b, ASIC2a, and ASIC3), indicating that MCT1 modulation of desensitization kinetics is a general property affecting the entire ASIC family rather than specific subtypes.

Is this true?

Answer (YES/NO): NO